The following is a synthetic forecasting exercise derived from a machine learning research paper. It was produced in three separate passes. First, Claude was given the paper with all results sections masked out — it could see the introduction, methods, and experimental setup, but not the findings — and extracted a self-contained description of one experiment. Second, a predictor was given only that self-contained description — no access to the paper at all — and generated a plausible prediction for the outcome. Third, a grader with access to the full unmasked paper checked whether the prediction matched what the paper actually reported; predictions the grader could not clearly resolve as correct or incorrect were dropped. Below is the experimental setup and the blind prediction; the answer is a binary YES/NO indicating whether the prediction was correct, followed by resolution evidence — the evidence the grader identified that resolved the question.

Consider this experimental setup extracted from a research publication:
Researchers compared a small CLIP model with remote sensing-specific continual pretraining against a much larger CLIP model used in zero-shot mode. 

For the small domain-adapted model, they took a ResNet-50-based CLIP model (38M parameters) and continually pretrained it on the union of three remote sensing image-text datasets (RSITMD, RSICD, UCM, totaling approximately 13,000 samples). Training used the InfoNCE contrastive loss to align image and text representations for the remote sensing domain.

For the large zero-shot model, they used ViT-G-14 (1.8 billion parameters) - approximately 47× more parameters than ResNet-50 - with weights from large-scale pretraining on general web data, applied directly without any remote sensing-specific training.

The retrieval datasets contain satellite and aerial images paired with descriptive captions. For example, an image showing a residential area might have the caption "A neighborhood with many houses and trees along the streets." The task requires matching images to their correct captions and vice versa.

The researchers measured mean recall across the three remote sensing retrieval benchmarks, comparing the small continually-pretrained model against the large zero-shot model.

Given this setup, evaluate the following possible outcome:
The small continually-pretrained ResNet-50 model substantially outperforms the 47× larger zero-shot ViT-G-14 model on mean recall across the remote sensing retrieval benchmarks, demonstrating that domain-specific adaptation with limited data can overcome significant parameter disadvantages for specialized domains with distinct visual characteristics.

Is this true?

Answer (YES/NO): YES